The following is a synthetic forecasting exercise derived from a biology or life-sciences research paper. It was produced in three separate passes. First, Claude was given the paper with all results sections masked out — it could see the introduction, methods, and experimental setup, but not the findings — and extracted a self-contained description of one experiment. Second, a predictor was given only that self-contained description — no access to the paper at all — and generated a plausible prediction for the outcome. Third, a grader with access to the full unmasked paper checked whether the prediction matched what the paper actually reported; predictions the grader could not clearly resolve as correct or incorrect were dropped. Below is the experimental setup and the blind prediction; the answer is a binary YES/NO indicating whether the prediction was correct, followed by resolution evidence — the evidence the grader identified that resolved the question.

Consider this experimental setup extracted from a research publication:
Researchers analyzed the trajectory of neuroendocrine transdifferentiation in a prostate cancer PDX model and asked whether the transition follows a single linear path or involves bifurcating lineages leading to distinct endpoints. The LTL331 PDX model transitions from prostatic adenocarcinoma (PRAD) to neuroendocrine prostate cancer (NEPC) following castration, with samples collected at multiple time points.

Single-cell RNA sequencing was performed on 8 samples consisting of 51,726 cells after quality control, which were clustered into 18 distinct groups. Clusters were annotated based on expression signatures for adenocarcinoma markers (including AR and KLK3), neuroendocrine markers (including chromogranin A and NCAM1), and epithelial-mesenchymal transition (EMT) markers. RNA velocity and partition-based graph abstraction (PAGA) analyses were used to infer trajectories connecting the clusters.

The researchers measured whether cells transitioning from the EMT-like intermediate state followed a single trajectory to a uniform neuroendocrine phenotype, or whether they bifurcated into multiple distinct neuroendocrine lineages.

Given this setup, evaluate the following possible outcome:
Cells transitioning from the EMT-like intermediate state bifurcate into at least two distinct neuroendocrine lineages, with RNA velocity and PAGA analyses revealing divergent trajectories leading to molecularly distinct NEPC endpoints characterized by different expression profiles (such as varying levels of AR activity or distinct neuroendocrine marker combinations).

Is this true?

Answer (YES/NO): YES